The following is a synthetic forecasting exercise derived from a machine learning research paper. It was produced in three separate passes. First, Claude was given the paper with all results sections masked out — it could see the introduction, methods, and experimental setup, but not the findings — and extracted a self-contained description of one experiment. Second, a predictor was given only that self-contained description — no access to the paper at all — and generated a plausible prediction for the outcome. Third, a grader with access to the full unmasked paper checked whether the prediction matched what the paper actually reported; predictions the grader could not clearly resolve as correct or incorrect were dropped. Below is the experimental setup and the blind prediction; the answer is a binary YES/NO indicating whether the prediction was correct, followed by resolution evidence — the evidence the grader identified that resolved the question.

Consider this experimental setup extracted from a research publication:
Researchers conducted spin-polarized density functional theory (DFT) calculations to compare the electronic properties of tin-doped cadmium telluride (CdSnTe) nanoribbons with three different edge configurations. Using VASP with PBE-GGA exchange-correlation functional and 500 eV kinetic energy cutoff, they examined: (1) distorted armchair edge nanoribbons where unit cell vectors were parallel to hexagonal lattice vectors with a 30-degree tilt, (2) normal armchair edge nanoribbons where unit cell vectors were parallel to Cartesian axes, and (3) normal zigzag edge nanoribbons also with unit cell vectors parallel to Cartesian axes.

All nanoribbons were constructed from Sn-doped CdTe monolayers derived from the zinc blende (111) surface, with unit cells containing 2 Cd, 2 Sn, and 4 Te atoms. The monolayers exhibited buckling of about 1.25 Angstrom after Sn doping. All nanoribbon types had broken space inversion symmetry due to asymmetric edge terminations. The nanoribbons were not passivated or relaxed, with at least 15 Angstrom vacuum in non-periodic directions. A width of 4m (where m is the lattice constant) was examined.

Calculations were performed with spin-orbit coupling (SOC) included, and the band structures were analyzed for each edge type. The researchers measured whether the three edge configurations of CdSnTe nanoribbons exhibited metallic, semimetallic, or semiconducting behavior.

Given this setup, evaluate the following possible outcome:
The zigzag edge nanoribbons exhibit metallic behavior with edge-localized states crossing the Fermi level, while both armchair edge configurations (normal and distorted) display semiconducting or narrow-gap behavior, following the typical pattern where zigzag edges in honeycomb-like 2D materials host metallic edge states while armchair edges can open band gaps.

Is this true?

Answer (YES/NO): NO